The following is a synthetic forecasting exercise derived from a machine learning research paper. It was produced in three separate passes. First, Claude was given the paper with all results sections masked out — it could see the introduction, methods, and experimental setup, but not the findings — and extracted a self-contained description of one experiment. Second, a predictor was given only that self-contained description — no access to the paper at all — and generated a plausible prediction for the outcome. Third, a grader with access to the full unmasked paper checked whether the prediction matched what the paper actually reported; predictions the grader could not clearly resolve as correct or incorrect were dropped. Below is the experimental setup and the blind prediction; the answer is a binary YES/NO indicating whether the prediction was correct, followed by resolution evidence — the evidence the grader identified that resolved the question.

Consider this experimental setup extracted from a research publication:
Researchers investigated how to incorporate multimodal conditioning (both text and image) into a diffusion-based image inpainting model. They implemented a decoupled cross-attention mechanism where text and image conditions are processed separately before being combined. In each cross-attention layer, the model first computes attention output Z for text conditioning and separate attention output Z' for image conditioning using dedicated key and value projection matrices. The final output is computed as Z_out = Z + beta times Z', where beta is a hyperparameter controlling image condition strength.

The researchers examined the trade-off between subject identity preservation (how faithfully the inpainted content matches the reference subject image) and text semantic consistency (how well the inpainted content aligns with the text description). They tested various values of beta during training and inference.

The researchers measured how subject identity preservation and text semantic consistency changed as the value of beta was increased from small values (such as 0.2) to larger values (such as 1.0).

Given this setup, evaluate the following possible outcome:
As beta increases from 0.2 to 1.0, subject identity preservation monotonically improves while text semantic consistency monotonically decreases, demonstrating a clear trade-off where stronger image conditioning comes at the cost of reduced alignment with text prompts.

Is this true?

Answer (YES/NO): YES